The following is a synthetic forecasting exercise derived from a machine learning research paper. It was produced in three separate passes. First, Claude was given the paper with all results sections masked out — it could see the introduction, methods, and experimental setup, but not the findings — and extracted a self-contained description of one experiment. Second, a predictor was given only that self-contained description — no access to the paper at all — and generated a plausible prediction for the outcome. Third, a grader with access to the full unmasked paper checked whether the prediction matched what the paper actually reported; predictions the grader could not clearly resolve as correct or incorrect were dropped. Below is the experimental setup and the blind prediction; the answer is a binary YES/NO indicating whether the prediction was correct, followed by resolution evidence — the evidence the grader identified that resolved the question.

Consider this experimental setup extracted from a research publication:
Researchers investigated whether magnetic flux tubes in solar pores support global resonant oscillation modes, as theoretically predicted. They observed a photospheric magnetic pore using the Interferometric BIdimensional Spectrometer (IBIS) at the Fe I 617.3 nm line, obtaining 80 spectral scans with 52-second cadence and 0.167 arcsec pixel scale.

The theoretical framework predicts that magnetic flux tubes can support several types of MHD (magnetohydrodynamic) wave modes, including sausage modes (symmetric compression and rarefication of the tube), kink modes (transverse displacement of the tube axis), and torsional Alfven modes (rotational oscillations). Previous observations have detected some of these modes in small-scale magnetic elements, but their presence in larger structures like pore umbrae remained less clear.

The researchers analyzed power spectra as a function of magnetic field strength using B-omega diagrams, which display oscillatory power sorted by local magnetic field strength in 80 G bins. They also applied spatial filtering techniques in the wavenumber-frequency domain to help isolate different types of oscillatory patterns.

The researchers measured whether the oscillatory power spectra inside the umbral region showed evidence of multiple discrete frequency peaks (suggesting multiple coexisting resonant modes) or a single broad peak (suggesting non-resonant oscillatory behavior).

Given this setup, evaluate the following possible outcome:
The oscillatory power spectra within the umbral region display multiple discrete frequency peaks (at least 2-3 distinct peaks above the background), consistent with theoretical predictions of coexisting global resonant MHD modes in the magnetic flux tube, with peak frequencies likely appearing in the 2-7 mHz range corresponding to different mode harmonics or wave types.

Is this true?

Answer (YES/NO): YES